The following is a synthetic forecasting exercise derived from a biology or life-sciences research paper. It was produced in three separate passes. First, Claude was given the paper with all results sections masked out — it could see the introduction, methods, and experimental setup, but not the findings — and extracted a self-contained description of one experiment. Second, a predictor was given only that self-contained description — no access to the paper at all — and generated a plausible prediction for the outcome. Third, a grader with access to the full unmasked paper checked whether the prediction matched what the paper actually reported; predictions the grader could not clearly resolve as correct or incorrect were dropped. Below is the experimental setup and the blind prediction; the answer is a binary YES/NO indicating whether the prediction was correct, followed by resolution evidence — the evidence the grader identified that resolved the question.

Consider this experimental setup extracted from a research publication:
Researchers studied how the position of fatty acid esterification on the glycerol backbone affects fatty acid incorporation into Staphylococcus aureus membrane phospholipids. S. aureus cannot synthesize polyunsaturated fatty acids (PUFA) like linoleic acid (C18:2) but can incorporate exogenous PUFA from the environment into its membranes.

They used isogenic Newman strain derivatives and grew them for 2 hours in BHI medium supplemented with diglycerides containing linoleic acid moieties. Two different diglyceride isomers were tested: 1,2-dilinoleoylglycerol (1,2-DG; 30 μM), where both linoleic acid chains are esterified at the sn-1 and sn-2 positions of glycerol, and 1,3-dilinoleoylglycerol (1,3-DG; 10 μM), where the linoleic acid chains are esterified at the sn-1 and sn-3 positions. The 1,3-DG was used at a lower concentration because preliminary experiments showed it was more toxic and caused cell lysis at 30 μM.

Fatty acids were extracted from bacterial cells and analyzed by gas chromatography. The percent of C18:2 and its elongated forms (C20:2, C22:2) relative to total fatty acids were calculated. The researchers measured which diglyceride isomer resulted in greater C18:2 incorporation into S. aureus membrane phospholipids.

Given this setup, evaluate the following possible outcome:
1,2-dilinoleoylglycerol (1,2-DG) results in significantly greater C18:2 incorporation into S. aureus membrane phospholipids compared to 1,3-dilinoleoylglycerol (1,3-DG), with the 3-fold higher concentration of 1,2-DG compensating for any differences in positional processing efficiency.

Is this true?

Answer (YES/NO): NO